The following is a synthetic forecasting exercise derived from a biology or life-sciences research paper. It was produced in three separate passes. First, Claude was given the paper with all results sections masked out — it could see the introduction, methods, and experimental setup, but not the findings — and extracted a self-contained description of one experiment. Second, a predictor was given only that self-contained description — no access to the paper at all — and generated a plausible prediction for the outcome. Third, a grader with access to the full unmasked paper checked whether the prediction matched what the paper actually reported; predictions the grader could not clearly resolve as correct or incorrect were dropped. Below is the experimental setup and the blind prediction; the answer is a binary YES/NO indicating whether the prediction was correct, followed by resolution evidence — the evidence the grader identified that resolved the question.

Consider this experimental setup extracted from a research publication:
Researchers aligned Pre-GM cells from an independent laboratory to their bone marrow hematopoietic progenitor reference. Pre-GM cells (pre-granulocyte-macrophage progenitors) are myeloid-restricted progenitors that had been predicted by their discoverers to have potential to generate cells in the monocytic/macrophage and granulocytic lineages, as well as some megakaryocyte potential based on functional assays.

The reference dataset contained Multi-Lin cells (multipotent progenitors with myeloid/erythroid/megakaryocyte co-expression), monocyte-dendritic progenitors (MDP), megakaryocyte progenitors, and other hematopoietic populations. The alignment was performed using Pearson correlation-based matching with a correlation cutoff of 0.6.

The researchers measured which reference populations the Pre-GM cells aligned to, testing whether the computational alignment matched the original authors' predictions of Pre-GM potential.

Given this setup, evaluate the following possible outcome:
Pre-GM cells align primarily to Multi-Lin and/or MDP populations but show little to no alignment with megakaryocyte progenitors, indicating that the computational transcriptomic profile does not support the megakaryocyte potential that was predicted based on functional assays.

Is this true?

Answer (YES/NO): NO